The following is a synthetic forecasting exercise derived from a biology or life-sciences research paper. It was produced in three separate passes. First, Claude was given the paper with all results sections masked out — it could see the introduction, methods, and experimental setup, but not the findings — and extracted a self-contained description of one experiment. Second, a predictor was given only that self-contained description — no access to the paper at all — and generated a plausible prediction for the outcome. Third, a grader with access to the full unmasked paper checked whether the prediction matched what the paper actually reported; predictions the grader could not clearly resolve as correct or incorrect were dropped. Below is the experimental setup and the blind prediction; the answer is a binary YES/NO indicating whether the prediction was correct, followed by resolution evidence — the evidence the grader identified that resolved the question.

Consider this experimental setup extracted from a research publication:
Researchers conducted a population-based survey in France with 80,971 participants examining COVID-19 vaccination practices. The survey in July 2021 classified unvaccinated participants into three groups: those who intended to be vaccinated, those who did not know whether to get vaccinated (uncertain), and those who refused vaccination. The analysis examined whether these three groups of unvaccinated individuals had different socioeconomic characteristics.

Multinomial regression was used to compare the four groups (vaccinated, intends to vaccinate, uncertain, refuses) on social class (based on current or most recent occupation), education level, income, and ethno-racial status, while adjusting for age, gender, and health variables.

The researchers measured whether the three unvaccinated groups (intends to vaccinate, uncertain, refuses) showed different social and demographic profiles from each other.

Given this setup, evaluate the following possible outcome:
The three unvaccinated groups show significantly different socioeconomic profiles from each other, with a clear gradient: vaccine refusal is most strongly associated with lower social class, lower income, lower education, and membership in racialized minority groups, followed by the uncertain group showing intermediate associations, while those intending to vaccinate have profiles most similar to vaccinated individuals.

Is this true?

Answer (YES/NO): NO